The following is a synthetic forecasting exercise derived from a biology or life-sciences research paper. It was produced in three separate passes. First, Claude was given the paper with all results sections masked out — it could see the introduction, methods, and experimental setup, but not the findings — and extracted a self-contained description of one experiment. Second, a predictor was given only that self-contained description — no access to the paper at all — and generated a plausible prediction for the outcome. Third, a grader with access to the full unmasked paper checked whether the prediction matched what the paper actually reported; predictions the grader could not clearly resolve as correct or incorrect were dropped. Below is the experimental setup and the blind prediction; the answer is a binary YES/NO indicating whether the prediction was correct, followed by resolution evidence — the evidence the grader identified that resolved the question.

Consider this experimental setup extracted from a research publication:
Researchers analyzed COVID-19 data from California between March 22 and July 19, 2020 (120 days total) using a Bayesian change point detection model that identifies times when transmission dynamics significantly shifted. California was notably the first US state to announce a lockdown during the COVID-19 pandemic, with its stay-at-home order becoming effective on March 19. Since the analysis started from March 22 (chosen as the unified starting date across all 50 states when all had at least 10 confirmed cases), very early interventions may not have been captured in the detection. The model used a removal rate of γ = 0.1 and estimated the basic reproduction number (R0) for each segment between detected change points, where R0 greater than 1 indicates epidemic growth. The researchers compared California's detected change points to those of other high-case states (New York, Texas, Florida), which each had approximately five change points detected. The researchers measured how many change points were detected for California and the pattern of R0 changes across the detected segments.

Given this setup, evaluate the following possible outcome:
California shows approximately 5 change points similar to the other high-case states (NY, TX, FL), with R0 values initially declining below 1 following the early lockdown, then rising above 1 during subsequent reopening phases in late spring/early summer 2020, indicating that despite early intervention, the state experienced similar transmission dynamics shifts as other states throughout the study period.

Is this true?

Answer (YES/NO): NO